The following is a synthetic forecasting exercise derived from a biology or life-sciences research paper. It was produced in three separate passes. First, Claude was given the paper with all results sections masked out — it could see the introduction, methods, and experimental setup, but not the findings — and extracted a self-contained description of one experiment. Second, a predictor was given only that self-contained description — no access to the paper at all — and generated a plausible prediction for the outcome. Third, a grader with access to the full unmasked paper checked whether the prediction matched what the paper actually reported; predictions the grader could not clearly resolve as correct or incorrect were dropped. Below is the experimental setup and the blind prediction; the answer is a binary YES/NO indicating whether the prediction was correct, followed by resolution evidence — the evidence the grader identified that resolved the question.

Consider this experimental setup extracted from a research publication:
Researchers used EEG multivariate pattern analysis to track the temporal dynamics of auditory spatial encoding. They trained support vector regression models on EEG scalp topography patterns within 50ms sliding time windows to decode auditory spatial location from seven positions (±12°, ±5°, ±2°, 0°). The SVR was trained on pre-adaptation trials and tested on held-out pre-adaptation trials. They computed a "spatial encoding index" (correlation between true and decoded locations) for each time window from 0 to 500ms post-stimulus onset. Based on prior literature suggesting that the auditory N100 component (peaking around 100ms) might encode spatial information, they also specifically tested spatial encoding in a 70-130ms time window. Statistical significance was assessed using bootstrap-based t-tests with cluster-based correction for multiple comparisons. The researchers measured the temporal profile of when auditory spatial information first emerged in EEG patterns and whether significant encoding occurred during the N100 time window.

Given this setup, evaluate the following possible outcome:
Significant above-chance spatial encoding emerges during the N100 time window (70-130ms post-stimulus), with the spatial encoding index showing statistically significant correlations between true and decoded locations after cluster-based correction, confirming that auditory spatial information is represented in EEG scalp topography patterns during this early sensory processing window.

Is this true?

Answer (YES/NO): NO